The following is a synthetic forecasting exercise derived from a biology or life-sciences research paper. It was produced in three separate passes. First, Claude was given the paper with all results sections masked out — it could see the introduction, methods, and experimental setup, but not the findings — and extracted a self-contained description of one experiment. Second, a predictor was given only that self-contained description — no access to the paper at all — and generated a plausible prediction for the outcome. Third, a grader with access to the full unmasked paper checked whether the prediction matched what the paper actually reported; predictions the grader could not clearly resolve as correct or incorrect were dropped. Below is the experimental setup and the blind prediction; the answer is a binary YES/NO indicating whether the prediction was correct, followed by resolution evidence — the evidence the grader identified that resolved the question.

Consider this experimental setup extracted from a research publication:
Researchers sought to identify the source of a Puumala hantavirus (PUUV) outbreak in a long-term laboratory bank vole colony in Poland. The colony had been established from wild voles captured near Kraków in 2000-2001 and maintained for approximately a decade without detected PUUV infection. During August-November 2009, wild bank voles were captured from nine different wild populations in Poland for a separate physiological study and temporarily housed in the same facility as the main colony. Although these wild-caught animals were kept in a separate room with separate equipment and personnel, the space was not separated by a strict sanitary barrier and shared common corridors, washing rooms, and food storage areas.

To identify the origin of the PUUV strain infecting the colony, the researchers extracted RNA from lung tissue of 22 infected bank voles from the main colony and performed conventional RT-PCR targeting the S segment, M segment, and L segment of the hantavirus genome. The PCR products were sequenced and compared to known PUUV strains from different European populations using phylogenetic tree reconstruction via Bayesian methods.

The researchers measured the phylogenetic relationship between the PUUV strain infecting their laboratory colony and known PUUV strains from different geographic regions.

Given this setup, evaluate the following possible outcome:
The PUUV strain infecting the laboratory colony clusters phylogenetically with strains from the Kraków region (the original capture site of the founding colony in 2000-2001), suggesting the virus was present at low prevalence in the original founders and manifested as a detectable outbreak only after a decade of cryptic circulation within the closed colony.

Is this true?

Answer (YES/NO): NO